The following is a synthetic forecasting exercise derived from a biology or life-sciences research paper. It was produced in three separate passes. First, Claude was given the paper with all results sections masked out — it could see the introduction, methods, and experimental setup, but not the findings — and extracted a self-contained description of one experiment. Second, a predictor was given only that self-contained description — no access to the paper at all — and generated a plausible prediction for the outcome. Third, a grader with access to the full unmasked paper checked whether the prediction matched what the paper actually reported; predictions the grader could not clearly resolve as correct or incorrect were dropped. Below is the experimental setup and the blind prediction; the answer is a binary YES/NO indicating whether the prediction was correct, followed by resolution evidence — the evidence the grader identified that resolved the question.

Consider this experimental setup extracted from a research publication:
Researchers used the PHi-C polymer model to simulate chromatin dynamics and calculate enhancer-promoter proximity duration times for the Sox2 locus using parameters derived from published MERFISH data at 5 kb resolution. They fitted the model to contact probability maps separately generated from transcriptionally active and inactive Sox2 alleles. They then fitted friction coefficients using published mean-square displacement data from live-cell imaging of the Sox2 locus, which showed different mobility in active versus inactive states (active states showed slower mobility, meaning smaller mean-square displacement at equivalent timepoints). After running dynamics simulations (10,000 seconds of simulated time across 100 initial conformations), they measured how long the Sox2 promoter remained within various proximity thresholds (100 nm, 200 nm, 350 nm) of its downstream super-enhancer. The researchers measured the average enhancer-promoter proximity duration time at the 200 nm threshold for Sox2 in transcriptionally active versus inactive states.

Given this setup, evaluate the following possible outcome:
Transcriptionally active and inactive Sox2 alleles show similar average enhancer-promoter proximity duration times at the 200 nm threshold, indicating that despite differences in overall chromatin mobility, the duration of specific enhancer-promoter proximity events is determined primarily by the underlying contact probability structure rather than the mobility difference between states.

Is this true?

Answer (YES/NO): NO